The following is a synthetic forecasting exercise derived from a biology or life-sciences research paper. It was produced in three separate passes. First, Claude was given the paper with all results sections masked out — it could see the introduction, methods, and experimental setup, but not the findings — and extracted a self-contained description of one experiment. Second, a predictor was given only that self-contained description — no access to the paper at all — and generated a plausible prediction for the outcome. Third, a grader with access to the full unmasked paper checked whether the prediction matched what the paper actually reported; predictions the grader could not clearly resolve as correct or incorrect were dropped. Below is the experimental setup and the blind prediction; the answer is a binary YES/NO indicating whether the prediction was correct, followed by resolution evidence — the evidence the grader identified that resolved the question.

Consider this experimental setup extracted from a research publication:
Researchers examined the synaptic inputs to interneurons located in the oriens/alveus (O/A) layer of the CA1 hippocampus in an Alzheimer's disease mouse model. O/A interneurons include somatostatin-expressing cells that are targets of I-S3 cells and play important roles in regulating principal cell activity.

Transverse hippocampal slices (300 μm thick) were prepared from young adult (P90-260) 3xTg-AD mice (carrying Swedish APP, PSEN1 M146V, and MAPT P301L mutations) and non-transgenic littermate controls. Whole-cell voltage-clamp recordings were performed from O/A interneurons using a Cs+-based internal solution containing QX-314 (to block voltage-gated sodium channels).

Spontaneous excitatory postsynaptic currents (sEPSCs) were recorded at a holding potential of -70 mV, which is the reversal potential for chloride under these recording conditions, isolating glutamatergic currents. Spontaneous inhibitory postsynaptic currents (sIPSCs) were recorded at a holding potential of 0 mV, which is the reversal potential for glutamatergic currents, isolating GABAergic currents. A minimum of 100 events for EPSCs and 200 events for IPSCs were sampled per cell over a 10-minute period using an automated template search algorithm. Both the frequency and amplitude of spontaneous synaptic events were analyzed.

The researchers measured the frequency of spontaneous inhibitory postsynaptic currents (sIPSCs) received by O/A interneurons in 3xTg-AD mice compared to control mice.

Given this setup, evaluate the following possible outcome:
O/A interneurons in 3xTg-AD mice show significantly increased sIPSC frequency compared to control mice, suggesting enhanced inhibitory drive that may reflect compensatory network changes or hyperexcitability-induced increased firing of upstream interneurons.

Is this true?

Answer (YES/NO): NO